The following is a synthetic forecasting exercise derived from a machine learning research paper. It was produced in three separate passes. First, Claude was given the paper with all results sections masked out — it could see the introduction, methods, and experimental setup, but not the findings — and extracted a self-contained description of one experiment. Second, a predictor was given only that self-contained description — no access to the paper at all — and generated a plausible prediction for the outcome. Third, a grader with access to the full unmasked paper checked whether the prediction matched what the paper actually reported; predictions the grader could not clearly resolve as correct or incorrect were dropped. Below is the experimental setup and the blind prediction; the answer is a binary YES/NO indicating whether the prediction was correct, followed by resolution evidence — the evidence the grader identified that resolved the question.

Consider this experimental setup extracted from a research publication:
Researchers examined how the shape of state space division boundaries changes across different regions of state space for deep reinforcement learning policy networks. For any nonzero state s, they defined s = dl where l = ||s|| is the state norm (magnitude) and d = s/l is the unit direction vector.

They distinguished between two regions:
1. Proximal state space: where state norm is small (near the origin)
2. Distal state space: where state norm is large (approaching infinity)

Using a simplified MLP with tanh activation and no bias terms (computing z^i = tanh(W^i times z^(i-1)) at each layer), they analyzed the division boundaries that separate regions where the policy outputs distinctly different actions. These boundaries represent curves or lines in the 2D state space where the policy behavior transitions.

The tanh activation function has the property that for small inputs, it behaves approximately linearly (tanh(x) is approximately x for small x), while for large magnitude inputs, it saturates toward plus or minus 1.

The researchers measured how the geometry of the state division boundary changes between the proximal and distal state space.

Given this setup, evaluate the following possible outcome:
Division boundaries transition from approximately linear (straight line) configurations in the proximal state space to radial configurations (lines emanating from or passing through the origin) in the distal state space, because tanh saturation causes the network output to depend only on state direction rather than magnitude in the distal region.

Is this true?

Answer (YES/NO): NO